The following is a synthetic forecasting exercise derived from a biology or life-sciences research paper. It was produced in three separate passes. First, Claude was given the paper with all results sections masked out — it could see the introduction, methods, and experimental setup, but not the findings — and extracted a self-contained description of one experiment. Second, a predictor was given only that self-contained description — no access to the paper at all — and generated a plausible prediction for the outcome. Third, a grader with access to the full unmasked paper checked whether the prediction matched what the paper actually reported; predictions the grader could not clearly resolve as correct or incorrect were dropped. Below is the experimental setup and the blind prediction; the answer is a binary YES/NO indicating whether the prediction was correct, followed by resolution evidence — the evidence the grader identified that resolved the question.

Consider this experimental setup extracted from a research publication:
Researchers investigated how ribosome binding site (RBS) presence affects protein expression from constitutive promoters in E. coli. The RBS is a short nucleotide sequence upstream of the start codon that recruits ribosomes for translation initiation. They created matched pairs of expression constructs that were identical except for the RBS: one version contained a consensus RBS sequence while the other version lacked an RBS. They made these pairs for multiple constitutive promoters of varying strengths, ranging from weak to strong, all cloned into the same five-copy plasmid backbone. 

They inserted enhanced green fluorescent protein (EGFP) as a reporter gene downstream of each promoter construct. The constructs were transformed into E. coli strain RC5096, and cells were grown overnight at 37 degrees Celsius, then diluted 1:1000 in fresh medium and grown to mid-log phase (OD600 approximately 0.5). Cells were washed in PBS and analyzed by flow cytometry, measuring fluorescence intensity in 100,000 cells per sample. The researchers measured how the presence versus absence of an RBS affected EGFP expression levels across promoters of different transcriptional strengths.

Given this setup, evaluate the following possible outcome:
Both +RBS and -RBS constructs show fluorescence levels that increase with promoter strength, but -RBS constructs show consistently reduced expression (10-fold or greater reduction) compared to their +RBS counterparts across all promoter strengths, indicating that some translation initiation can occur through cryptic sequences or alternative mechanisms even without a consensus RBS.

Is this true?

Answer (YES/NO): NO